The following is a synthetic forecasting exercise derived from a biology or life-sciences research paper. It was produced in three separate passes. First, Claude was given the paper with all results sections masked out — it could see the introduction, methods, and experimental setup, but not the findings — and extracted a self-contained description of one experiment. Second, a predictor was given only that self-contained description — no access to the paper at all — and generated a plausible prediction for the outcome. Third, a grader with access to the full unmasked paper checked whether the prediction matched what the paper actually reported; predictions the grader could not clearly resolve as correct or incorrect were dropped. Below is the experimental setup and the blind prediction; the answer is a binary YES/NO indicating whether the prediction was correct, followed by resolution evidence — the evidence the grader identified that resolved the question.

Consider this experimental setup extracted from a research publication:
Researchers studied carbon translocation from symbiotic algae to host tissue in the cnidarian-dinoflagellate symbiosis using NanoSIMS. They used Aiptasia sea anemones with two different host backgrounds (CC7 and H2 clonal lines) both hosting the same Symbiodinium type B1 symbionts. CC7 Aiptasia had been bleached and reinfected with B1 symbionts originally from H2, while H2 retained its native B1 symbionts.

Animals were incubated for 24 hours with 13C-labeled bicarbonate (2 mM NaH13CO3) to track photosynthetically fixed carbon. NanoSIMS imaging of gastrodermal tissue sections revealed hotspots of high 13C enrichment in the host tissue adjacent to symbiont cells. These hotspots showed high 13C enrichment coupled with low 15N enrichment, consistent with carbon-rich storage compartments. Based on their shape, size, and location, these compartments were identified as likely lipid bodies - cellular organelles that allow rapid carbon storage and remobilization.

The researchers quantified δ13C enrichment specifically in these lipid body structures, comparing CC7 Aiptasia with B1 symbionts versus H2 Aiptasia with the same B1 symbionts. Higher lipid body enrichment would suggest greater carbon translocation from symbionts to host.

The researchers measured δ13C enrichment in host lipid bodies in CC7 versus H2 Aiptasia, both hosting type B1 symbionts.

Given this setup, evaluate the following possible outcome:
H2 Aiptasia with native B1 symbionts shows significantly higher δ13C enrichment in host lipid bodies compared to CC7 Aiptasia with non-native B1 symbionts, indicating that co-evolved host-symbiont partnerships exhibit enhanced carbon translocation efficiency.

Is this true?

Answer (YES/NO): YES